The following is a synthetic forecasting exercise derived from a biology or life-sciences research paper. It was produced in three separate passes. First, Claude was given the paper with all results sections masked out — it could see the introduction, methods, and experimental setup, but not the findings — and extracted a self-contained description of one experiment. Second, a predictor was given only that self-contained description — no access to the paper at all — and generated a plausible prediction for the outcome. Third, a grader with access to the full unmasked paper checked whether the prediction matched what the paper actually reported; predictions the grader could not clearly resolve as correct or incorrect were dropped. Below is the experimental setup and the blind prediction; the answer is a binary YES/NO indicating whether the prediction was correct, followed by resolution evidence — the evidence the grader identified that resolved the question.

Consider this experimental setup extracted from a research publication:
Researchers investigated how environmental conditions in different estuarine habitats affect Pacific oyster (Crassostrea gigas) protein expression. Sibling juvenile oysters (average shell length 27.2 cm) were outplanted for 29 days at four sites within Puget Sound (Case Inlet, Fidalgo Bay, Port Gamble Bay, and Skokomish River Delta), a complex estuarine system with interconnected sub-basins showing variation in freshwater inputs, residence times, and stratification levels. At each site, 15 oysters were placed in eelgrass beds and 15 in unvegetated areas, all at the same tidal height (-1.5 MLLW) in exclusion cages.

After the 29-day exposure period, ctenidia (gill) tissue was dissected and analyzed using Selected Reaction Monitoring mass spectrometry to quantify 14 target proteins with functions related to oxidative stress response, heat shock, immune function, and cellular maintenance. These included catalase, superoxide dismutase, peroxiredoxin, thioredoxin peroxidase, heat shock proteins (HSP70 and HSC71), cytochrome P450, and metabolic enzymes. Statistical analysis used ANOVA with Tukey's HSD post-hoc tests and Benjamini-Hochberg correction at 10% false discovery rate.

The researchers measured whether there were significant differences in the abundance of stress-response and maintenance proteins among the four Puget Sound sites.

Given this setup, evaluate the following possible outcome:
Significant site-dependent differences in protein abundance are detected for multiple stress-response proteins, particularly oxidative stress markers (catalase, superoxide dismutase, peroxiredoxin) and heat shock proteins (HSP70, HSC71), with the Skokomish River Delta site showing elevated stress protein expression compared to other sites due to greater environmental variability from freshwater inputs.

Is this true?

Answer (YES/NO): NO